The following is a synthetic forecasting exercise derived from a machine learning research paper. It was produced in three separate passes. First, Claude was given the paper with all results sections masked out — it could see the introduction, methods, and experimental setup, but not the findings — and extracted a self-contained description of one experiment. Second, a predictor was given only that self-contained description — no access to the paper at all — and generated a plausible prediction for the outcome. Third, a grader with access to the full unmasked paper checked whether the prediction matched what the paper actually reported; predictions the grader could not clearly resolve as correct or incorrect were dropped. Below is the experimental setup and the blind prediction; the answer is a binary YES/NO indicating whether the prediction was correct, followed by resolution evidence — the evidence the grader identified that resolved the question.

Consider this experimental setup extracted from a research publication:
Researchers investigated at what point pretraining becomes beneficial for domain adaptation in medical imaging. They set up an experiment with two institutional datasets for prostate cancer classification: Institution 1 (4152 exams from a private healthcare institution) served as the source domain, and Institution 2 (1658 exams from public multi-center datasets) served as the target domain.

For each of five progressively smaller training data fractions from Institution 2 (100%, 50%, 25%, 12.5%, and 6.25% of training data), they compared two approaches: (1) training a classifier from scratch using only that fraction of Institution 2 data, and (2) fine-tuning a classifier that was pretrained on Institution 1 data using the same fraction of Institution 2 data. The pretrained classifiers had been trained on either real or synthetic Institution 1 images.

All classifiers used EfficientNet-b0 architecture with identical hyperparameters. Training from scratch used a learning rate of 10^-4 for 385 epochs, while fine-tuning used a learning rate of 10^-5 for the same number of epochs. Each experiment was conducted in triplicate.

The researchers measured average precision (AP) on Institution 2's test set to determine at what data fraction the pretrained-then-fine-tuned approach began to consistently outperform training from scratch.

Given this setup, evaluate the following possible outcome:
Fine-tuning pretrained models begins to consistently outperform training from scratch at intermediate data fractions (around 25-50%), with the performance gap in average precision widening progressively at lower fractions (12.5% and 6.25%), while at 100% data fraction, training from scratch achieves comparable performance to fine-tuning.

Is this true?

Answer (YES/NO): NO